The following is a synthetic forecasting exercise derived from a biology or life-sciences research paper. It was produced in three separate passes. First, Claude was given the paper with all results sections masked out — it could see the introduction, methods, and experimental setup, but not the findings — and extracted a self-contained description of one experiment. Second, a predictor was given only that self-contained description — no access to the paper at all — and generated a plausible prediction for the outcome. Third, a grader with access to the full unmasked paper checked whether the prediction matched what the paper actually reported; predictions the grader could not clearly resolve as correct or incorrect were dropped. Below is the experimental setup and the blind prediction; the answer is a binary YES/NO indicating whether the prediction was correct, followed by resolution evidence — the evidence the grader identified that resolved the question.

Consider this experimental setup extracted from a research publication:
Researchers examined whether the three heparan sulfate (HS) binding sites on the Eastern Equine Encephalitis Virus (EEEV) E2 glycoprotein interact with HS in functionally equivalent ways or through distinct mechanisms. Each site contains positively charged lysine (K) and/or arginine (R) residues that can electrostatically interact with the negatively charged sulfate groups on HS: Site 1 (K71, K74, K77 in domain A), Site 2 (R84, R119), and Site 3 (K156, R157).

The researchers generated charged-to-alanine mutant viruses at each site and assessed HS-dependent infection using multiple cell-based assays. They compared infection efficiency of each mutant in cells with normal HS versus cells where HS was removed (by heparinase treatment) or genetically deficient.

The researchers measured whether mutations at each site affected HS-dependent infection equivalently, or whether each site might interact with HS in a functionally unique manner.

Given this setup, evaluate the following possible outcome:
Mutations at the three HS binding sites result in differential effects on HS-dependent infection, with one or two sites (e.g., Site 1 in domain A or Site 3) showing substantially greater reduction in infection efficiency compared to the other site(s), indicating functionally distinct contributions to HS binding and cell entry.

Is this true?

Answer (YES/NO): YES